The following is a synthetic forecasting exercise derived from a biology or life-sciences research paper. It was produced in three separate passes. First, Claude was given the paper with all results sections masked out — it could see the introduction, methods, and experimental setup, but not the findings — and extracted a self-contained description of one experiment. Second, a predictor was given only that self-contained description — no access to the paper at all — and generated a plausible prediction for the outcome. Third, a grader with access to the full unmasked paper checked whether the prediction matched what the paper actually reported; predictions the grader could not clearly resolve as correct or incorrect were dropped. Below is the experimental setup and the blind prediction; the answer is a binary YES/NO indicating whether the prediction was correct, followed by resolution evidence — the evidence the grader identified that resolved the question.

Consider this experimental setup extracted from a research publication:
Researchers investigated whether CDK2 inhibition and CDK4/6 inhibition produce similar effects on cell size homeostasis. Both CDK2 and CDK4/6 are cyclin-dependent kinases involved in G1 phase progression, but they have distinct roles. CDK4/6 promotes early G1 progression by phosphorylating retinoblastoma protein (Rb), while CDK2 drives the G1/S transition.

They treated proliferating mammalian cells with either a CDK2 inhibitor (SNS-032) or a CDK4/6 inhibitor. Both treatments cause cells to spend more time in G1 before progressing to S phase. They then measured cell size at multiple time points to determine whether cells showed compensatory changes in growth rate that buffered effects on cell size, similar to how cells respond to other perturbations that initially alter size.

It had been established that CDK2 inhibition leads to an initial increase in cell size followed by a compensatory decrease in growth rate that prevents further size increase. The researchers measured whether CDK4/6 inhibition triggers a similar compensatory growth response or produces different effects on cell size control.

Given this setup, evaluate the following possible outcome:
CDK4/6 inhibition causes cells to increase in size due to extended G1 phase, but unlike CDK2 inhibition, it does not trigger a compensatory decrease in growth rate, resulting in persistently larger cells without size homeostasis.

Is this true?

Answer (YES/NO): YES